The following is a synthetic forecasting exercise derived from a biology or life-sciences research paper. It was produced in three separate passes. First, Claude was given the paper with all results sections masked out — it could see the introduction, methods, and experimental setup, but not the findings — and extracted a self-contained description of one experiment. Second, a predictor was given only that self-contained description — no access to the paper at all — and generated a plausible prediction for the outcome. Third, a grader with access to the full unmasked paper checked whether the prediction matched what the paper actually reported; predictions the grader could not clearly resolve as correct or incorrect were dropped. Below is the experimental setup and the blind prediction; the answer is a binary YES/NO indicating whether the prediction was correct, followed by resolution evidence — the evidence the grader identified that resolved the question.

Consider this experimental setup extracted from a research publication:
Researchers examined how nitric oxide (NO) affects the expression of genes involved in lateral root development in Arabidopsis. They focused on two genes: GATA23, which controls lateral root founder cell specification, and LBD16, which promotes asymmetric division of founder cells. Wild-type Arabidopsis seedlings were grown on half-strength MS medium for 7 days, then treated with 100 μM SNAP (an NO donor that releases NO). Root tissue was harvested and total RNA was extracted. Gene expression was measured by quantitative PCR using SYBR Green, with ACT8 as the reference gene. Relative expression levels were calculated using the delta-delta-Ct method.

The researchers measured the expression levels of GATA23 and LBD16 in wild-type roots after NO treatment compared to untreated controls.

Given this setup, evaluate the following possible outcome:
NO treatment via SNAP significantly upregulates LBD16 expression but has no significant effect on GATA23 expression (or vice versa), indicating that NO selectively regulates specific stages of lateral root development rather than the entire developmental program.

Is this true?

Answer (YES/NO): NO